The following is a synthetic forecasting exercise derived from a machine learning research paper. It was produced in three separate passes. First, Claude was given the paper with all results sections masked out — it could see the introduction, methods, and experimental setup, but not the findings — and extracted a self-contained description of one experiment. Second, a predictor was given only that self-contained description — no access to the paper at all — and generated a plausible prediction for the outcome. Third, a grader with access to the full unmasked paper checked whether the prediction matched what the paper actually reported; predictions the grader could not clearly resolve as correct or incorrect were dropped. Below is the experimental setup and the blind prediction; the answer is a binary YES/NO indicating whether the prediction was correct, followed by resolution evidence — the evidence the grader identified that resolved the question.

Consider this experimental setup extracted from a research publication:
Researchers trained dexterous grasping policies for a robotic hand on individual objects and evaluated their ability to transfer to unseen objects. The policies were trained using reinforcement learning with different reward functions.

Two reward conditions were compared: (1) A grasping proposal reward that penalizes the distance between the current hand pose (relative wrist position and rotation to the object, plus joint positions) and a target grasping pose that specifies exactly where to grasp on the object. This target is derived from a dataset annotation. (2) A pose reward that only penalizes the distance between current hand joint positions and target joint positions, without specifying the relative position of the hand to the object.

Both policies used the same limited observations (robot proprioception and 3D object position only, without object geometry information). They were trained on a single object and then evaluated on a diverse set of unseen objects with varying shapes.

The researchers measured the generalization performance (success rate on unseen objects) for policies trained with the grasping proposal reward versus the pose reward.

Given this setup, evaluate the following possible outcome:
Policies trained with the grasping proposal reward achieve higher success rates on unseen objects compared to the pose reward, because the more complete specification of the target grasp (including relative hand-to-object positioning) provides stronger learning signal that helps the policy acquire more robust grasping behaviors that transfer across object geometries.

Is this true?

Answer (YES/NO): NO